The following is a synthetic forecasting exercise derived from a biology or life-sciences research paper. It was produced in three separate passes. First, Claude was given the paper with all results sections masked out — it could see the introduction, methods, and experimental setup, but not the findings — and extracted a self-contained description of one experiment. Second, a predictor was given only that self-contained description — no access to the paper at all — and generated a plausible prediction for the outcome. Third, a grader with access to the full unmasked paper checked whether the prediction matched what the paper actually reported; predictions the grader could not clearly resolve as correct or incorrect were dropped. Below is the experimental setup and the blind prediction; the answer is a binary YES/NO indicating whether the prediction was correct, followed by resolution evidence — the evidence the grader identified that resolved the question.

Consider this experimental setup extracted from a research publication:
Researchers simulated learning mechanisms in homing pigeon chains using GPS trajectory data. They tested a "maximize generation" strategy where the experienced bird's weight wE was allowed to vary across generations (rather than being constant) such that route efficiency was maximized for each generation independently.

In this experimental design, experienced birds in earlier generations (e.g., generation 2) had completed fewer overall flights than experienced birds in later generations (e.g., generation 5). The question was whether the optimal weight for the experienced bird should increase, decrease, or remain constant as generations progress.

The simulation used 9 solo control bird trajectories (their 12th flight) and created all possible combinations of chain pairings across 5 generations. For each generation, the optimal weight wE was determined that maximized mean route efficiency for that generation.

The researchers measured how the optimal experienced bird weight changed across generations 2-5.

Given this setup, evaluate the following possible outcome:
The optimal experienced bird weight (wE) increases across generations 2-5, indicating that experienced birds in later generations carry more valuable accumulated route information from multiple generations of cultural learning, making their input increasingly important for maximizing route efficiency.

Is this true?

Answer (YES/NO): YES